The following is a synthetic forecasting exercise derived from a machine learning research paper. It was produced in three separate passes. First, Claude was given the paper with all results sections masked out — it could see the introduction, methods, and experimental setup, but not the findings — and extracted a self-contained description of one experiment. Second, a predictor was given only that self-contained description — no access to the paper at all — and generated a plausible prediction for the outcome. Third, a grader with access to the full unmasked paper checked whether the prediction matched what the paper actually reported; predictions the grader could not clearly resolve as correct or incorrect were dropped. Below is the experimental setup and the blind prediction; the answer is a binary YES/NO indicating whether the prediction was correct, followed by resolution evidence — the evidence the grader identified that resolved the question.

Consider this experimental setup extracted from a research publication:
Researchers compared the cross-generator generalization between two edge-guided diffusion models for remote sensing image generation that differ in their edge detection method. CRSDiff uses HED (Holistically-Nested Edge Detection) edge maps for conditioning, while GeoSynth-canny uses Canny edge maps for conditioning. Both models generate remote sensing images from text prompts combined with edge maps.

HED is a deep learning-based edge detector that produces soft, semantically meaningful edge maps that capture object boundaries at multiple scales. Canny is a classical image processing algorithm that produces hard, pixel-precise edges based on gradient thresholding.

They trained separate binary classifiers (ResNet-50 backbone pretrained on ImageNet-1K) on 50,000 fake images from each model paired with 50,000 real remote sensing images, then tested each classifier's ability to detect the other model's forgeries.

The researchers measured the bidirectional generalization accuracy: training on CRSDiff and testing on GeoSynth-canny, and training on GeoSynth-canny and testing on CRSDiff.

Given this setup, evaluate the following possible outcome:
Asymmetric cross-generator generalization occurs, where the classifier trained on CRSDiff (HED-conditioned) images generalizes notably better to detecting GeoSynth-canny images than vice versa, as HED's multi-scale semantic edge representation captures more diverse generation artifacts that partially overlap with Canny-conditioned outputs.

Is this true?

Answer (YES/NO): YES